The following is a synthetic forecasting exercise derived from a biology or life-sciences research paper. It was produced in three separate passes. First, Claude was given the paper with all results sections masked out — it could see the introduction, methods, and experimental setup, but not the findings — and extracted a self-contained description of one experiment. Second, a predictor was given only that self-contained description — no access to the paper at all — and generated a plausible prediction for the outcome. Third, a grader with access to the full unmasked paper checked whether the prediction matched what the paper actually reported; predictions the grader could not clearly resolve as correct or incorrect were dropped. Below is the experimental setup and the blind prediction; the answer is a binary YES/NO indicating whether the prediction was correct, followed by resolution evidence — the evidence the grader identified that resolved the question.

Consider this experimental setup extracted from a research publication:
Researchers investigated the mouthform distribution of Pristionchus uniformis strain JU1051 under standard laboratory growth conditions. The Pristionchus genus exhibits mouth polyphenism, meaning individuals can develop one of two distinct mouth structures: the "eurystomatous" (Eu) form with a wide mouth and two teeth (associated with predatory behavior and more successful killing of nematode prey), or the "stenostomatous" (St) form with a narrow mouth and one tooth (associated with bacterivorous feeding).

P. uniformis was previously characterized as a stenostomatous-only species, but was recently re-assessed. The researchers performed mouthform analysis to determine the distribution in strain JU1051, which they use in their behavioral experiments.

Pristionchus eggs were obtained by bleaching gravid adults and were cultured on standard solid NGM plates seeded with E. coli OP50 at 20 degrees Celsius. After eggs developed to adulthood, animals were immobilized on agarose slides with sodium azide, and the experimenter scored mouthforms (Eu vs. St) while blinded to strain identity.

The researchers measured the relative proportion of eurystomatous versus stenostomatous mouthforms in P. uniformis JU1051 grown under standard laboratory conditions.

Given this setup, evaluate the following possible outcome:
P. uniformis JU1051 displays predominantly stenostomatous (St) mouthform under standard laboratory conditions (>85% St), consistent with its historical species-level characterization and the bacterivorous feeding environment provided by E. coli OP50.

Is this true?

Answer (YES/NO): NO